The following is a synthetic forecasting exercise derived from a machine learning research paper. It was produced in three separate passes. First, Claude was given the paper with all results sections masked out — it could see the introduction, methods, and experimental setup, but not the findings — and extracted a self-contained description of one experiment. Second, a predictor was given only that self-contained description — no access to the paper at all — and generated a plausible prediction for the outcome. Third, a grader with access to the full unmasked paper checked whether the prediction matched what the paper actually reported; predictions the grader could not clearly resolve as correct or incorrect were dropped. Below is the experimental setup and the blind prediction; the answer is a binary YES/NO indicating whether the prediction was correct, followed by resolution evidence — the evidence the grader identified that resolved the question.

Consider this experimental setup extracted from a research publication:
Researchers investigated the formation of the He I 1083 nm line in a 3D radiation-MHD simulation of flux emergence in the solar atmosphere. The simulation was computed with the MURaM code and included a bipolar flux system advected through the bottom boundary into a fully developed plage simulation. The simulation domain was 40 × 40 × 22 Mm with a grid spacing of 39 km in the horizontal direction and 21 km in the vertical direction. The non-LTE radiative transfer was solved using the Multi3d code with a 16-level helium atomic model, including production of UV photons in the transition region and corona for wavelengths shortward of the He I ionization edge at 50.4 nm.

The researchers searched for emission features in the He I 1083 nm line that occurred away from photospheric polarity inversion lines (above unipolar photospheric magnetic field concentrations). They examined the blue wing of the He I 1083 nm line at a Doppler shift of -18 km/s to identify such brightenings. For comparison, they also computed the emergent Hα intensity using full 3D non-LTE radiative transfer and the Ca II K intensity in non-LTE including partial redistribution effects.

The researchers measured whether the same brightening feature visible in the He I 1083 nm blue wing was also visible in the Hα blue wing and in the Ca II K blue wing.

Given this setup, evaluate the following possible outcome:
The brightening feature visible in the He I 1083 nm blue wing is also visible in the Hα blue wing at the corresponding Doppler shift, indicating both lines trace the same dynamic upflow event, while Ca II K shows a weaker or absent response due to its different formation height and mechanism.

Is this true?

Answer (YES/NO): YES